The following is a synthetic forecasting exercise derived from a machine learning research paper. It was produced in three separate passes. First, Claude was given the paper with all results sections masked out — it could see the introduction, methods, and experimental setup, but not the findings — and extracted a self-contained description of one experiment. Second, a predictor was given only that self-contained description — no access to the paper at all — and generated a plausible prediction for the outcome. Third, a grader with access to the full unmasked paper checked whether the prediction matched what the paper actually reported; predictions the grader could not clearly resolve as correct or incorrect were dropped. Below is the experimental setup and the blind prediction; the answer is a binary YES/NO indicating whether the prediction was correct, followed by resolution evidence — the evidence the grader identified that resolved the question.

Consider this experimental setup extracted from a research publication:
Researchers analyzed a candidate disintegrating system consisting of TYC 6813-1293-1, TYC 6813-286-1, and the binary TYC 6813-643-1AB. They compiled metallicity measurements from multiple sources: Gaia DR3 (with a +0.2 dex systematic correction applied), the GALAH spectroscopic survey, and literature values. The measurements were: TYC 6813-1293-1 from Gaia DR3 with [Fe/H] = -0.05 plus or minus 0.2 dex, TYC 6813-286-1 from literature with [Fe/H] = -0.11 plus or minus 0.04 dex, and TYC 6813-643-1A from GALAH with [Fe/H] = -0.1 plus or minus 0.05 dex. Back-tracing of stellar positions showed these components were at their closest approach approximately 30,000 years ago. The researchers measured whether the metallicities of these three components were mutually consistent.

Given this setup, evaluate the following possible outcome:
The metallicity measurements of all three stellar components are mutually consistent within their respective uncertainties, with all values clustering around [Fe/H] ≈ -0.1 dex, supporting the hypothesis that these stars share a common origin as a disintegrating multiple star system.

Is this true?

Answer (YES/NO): NO